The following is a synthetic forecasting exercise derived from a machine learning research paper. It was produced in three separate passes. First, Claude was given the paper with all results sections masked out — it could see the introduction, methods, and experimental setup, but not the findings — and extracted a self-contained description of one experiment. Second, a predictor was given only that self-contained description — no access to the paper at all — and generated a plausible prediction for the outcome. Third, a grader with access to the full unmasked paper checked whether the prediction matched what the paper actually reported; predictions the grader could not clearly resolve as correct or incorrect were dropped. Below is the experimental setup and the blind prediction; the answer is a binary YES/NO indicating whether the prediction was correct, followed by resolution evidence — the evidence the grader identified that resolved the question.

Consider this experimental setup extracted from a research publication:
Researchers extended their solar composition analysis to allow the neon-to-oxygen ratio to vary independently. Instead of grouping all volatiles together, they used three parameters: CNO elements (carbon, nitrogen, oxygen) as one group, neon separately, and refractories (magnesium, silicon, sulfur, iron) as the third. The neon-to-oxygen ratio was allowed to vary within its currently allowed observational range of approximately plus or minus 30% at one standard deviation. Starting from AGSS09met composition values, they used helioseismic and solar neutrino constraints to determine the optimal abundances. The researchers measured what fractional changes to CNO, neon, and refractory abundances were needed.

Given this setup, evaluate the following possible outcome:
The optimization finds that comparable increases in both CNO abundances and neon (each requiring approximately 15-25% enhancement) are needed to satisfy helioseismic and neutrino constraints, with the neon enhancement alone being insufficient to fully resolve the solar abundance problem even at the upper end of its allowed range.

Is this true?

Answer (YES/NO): NO